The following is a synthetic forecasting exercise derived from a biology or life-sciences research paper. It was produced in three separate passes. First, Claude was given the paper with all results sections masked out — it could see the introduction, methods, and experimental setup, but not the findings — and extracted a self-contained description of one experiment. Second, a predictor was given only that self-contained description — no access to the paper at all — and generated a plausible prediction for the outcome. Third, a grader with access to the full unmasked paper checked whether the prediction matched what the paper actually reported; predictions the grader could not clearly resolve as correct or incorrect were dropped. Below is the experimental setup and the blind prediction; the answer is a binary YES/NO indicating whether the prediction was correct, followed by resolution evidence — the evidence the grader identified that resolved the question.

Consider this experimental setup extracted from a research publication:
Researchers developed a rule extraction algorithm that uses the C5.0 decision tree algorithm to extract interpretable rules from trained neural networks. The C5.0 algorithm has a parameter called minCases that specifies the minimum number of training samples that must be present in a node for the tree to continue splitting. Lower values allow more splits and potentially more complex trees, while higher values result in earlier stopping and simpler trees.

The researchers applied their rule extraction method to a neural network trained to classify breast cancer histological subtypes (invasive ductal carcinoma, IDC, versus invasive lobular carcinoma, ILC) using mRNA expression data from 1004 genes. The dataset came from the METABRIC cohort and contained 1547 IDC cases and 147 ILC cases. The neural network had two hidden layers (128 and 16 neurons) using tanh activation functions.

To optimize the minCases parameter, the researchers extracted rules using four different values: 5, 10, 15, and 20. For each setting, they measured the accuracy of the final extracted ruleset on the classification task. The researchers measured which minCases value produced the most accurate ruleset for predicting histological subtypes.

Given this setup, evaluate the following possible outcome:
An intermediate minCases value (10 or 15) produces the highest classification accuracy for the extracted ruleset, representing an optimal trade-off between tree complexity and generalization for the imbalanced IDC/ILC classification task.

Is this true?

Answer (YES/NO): YES